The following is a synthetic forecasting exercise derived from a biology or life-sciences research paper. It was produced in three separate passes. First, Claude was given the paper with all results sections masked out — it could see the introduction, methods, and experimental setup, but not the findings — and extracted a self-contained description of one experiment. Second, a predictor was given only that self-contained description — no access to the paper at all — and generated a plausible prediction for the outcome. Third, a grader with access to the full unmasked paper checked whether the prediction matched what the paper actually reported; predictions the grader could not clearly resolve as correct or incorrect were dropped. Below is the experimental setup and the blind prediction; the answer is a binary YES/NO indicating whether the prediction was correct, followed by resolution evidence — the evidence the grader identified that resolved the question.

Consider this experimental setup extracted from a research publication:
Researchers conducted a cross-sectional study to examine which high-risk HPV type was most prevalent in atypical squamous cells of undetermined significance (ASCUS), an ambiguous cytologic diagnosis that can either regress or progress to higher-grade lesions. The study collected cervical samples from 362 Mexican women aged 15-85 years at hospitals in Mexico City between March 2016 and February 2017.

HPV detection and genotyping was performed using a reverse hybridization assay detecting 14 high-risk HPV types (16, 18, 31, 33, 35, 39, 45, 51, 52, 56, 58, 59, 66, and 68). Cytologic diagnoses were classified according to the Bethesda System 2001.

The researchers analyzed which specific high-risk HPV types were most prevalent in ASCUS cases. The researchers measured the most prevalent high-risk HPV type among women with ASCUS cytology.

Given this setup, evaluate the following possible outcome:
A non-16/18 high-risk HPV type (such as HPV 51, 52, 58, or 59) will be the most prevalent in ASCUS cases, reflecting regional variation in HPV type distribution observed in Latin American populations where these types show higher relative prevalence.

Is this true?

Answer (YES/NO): NO